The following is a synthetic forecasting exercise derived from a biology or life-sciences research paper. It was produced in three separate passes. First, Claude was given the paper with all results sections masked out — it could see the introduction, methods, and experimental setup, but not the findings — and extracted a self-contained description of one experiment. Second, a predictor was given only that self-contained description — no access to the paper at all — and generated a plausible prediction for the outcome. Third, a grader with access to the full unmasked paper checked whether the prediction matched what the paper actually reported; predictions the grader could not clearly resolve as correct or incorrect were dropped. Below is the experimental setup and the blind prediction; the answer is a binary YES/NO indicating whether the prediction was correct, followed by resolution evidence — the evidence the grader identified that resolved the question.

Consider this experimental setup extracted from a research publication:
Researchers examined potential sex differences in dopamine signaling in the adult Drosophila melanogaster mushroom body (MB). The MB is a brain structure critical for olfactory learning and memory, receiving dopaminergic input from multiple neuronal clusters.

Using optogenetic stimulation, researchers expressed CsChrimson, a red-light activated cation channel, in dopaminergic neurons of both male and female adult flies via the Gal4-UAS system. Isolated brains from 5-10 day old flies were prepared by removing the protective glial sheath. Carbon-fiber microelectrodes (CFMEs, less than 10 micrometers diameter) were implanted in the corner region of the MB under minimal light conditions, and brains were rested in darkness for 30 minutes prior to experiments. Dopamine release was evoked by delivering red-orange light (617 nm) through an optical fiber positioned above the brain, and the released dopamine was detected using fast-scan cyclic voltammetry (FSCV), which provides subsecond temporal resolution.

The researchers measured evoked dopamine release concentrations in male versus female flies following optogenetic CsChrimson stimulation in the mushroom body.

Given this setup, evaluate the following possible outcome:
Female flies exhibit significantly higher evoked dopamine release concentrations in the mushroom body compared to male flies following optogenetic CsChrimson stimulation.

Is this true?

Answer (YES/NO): YES